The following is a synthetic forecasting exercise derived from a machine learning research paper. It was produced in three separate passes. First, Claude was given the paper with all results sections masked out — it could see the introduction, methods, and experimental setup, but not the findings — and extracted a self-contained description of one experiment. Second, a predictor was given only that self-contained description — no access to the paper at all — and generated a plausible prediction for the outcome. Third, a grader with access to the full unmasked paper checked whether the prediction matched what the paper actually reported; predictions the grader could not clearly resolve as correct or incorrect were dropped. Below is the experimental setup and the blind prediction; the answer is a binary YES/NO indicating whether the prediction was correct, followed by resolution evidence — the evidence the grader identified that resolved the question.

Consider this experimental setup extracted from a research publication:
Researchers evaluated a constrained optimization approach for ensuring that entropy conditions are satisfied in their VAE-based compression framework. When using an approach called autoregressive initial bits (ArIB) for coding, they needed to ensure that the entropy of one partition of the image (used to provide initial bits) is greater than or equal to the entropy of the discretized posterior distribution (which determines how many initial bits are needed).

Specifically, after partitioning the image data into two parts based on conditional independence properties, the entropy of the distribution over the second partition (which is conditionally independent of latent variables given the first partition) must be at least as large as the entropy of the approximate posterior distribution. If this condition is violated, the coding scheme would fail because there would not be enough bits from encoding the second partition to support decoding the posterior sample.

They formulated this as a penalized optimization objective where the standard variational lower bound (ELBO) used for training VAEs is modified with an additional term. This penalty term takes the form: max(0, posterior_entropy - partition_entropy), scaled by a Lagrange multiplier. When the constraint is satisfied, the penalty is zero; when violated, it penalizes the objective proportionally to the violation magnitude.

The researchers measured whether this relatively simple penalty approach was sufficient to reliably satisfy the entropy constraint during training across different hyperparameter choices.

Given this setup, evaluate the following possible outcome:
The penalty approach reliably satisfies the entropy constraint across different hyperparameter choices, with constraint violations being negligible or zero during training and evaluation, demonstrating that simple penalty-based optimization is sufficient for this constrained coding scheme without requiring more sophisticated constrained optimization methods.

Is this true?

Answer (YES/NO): YES